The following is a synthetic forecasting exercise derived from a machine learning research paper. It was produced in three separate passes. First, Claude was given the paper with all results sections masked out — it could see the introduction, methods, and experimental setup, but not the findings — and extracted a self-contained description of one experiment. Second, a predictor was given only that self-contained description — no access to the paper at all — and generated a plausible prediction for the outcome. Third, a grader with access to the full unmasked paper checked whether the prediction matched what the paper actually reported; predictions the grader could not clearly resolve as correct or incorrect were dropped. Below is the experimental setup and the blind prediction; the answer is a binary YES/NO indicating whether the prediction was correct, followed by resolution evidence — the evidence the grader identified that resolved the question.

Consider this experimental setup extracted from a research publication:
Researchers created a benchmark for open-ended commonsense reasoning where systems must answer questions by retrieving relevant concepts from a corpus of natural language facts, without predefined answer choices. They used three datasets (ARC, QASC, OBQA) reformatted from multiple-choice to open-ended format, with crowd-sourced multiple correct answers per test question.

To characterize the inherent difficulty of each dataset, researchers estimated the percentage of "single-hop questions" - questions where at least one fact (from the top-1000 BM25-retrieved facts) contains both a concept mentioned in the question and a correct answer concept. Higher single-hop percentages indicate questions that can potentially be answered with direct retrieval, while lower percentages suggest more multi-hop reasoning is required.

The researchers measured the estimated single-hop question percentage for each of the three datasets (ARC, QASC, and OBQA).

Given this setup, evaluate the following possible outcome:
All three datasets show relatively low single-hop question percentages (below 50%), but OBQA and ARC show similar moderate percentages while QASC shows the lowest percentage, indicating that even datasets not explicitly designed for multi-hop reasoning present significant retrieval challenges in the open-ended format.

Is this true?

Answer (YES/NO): NO